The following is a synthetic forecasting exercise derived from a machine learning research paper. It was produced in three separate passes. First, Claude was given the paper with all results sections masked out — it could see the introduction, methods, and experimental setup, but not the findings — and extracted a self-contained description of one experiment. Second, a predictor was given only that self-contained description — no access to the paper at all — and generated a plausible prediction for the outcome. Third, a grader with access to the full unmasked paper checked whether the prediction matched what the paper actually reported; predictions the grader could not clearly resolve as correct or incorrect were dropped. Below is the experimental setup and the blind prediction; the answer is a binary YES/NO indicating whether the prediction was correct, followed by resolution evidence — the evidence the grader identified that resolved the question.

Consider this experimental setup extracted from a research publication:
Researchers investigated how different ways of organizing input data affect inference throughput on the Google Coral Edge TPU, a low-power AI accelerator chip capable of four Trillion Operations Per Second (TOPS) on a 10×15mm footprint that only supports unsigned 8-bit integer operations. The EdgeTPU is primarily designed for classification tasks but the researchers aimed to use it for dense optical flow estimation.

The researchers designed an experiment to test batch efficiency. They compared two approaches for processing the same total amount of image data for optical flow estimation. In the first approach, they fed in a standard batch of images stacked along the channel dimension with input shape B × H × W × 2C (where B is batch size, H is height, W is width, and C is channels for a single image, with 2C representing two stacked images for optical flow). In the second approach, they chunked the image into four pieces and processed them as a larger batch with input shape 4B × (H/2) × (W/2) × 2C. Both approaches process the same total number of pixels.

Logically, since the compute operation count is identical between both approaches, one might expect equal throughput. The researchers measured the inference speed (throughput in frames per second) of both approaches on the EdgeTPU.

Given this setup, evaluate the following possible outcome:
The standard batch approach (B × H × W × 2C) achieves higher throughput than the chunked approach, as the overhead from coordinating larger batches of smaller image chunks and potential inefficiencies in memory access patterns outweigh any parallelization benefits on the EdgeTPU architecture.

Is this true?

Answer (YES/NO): NO